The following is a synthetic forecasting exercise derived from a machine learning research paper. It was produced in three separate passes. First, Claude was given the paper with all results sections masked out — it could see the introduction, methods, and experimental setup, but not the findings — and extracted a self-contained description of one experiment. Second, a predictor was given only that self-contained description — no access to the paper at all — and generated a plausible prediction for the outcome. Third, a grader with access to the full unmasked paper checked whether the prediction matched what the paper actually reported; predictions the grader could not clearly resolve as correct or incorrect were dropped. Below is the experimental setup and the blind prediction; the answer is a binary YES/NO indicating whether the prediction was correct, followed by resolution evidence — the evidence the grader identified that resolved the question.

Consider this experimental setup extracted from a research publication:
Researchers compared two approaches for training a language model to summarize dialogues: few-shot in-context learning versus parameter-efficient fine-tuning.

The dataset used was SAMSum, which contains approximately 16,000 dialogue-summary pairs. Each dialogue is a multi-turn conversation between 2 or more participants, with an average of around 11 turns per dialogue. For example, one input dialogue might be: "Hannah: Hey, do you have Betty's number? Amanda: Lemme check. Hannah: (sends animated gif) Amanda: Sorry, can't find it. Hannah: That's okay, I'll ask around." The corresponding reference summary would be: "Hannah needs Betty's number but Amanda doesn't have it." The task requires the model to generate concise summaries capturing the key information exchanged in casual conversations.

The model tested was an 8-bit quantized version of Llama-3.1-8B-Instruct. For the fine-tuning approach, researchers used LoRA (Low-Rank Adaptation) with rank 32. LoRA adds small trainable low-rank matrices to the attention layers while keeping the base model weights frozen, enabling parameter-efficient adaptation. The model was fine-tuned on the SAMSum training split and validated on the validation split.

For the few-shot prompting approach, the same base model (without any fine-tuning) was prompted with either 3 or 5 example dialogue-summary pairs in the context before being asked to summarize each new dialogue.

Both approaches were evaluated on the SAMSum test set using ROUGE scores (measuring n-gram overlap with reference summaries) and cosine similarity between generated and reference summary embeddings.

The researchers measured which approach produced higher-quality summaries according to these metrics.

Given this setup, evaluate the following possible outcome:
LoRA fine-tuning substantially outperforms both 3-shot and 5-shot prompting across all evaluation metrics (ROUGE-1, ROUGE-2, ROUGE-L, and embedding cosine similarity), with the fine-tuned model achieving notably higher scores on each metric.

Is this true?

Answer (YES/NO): NO